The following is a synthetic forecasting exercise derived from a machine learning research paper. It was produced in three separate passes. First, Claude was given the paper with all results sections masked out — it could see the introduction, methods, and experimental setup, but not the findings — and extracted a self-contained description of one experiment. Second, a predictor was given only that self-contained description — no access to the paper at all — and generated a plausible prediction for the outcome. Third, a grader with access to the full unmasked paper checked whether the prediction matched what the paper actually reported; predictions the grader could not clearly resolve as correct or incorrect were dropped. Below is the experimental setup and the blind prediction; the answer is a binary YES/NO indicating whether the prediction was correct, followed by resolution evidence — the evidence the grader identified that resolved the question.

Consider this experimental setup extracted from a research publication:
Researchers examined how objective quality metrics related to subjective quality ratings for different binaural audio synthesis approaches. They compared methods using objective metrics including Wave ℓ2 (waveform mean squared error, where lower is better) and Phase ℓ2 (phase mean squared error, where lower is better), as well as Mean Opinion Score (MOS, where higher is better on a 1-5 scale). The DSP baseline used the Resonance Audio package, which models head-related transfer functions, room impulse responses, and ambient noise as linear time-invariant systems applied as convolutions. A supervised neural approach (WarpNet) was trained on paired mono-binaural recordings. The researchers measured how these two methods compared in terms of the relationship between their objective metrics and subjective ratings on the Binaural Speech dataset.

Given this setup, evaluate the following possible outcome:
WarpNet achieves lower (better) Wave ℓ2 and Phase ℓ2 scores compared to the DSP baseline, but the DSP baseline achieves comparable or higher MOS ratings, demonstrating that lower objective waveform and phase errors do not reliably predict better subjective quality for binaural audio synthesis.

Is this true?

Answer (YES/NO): YES